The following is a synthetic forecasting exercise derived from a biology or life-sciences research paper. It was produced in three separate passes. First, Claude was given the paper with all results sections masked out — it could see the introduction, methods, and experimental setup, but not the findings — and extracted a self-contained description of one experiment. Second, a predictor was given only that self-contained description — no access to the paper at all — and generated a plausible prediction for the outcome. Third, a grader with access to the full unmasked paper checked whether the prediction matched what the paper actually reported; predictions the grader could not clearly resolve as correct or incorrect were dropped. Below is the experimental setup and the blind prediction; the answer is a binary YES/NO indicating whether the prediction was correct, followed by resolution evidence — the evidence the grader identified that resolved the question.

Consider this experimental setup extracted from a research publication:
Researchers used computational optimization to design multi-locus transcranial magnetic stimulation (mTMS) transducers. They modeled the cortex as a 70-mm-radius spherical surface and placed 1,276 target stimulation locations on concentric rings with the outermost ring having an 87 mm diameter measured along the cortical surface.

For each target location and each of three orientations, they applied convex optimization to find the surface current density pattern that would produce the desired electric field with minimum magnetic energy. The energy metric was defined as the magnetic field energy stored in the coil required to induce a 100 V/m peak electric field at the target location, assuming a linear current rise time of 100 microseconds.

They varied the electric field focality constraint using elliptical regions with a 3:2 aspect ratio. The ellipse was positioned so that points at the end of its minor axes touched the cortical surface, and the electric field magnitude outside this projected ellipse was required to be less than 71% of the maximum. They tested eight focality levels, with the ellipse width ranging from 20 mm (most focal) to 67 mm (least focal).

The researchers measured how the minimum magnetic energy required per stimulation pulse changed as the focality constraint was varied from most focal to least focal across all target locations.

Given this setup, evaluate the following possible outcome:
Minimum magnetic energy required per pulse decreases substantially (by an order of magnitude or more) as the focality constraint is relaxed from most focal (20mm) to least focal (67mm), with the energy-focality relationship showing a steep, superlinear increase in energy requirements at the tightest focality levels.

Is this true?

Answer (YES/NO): NO